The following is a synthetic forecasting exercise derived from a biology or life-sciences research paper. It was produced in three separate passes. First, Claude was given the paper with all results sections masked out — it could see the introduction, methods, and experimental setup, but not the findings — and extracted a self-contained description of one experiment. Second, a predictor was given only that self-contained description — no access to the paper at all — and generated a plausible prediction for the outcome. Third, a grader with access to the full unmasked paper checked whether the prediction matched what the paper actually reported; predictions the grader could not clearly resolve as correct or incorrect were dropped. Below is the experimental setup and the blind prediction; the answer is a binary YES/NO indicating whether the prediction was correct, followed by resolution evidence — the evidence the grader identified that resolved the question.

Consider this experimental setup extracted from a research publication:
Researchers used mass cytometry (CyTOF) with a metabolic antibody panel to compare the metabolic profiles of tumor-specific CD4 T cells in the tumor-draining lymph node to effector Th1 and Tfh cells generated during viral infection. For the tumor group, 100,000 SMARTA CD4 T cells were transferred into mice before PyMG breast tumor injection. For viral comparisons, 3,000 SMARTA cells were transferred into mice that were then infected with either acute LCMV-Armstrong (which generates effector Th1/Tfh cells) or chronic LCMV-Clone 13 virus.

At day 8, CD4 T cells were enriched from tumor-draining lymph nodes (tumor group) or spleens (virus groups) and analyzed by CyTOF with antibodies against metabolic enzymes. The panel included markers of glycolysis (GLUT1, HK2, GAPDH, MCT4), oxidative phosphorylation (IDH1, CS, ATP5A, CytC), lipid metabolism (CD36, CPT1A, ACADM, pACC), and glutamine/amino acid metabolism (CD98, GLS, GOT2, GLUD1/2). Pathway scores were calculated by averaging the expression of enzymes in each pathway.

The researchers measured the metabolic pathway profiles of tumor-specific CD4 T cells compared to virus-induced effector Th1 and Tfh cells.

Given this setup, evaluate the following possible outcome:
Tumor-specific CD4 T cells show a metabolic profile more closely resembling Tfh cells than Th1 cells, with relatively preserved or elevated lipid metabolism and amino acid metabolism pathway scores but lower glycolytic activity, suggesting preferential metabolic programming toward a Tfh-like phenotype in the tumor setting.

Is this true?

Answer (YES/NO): NO